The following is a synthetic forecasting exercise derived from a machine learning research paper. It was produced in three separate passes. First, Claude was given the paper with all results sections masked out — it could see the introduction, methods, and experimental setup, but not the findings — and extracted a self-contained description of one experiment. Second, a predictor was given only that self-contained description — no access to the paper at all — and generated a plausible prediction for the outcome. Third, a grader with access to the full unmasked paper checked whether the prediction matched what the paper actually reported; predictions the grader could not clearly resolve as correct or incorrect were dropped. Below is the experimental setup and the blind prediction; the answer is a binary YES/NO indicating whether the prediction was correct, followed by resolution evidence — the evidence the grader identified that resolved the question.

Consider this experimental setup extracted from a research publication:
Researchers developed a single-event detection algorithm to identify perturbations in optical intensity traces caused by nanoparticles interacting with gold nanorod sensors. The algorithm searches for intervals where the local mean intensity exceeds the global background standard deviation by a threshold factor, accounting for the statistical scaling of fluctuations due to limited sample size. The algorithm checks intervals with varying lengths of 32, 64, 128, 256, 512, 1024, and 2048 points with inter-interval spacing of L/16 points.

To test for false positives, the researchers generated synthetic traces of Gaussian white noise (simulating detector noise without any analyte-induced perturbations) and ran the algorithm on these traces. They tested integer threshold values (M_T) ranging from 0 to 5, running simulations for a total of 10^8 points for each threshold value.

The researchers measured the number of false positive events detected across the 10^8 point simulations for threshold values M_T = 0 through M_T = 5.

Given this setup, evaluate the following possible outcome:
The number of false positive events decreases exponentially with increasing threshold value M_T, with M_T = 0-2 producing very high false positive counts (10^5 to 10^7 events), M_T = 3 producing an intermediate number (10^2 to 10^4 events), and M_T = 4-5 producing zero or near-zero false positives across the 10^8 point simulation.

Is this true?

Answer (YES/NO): NO